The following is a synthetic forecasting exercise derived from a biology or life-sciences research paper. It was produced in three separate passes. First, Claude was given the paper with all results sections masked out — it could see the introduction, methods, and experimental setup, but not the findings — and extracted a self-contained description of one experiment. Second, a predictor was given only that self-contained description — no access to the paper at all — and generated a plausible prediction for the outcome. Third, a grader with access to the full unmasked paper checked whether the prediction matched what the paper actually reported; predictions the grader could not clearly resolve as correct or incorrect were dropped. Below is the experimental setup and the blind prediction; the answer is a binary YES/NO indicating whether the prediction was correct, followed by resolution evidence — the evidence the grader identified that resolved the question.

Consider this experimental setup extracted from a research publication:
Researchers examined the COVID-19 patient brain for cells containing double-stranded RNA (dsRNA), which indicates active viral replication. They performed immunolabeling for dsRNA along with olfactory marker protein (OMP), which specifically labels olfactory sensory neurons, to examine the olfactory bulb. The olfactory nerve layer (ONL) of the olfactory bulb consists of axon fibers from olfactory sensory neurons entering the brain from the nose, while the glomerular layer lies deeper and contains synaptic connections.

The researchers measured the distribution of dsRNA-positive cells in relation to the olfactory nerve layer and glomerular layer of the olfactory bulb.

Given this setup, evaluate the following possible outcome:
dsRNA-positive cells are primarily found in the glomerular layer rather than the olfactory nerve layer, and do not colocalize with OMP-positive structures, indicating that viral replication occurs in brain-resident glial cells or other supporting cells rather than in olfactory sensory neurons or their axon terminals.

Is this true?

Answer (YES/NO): YES